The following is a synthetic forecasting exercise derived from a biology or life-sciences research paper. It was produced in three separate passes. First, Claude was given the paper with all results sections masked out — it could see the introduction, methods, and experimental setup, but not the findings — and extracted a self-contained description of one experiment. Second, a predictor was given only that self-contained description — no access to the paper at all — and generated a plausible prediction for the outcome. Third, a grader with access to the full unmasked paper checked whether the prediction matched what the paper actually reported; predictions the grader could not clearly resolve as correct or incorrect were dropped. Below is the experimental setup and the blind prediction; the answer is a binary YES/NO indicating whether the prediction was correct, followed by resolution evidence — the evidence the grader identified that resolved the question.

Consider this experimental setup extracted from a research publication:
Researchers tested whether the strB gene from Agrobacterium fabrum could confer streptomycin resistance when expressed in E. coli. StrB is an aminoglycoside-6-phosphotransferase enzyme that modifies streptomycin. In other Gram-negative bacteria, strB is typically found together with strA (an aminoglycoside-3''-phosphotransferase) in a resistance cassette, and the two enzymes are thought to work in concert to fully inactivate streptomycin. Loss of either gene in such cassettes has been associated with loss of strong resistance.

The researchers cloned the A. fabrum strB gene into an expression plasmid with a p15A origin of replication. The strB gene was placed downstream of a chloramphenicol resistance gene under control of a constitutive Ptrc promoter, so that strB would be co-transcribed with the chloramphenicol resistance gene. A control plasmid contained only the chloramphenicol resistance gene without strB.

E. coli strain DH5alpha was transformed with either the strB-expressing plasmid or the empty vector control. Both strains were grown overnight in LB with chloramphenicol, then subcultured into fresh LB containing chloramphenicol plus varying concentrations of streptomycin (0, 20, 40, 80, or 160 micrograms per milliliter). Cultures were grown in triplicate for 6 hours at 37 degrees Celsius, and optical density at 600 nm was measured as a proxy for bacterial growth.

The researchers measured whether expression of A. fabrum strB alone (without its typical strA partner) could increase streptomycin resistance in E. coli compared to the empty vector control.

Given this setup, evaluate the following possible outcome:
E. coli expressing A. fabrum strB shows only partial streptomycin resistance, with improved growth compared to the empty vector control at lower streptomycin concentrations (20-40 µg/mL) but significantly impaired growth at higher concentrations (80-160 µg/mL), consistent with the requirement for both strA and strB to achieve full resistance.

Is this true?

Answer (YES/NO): NO